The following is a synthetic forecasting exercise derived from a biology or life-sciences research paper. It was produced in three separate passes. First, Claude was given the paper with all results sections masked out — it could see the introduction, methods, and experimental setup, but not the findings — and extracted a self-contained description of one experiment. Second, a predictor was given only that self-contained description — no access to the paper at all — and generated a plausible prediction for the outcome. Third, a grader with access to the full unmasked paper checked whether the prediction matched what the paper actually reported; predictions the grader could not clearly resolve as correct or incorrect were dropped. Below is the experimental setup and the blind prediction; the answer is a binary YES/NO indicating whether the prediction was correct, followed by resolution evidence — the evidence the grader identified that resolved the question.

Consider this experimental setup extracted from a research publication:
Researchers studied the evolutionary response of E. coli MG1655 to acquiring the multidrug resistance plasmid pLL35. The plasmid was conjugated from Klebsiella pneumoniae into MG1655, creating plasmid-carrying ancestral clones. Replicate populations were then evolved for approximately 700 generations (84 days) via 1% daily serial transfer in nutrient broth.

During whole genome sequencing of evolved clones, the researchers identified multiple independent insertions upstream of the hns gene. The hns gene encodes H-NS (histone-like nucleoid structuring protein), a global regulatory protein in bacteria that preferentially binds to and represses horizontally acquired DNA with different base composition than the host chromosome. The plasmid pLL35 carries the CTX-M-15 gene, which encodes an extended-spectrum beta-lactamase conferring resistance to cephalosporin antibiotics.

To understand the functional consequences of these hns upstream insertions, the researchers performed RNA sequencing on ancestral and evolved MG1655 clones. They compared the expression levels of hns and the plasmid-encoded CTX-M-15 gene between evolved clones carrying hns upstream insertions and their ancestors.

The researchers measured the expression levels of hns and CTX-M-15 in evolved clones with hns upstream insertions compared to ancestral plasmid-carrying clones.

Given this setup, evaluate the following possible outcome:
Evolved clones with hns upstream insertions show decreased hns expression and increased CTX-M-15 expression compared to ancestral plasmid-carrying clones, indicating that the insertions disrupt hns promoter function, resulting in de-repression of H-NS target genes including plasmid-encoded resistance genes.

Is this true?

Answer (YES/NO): NO